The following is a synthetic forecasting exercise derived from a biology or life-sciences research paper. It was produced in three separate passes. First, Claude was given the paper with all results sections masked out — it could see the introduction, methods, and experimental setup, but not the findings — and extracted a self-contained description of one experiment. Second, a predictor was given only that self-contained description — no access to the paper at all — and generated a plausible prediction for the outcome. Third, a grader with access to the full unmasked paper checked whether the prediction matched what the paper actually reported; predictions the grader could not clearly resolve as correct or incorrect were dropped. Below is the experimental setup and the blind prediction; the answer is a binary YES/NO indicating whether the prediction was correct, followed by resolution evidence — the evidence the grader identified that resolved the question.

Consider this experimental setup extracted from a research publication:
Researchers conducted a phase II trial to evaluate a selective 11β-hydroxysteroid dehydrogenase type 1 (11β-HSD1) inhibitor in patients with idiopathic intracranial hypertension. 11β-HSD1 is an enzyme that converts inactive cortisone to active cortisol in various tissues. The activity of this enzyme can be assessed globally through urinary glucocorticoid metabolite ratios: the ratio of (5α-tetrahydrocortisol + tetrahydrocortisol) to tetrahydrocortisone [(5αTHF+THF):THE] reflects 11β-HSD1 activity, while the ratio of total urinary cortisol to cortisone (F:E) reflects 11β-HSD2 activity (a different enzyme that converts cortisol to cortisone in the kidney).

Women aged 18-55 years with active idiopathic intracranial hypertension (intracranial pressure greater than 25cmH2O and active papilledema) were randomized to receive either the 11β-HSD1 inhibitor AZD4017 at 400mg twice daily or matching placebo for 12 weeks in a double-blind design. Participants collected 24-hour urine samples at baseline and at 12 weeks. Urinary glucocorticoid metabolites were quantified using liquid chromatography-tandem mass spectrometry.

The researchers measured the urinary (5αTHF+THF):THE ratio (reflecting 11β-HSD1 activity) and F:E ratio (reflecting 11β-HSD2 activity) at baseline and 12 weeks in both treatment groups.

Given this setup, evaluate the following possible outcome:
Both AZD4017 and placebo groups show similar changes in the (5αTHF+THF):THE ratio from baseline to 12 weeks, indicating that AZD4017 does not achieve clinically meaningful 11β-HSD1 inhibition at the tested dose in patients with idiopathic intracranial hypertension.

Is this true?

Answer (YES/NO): NO